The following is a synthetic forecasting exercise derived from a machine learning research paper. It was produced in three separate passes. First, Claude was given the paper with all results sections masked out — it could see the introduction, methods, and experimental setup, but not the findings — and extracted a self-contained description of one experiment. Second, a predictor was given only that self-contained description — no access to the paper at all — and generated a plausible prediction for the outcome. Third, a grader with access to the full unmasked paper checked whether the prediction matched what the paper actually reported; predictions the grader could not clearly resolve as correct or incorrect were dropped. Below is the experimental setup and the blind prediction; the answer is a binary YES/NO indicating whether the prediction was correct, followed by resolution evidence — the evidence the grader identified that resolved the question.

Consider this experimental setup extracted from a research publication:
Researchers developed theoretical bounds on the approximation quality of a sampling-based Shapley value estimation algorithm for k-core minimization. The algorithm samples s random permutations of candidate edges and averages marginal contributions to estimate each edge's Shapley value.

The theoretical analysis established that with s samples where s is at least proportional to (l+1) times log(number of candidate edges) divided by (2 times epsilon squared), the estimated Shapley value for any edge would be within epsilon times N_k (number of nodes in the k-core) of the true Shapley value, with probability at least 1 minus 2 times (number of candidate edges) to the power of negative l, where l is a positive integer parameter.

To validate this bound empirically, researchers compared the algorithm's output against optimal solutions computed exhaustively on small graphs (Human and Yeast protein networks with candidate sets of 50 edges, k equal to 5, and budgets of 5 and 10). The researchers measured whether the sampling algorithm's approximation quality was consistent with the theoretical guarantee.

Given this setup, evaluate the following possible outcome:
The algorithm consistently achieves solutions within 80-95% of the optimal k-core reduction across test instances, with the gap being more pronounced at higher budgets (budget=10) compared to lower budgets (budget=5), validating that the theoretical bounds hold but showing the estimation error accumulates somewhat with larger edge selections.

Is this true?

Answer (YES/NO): NO